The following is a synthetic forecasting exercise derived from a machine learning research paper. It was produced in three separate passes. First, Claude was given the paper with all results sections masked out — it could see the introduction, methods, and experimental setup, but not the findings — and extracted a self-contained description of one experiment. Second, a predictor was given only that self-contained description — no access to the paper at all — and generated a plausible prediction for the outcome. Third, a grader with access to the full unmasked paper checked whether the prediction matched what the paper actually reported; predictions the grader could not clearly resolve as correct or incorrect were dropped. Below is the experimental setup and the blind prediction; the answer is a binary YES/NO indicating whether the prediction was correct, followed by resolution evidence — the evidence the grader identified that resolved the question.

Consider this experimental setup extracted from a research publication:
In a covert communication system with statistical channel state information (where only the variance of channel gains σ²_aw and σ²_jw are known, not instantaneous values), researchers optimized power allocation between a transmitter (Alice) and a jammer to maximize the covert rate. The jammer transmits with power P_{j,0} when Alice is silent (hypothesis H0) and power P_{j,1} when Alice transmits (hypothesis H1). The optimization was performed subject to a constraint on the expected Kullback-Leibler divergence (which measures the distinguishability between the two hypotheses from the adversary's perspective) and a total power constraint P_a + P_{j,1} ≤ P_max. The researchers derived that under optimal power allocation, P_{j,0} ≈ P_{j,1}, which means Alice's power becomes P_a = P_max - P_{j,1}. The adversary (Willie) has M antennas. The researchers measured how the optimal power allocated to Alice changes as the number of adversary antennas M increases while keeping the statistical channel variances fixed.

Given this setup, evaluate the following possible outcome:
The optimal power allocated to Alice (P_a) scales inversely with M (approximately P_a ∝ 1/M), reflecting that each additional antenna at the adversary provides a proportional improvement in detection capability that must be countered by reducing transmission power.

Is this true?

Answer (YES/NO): NO